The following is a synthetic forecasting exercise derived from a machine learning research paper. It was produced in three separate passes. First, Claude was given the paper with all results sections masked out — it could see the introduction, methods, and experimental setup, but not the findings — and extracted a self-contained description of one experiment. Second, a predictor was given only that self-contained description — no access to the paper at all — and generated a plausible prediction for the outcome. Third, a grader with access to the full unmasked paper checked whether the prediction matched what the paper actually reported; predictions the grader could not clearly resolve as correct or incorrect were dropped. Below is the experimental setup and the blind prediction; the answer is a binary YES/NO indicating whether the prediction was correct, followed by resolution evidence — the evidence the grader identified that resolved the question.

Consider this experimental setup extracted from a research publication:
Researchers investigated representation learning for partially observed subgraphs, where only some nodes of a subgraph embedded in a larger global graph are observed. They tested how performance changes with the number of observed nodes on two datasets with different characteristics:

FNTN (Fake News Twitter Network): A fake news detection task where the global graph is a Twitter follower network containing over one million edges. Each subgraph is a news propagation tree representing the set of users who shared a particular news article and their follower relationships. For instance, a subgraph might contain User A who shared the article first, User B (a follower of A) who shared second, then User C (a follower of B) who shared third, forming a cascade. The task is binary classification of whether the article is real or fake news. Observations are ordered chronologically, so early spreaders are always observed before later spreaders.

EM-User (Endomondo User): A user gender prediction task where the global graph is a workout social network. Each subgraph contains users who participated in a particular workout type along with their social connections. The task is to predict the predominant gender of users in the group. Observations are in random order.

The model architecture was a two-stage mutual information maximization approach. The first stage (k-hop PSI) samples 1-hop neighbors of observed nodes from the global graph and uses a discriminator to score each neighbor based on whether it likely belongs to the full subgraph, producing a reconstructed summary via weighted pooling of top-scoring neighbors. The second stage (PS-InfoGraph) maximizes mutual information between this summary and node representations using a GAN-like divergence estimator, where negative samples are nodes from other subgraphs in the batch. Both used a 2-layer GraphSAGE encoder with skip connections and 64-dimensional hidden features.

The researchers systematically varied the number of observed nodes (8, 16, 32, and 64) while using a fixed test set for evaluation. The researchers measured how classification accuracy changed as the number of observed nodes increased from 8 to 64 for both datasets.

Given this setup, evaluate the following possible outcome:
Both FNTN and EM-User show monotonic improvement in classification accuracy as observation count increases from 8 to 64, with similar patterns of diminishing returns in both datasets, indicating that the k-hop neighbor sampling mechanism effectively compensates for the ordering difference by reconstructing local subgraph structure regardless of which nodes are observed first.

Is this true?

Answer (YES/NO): NO